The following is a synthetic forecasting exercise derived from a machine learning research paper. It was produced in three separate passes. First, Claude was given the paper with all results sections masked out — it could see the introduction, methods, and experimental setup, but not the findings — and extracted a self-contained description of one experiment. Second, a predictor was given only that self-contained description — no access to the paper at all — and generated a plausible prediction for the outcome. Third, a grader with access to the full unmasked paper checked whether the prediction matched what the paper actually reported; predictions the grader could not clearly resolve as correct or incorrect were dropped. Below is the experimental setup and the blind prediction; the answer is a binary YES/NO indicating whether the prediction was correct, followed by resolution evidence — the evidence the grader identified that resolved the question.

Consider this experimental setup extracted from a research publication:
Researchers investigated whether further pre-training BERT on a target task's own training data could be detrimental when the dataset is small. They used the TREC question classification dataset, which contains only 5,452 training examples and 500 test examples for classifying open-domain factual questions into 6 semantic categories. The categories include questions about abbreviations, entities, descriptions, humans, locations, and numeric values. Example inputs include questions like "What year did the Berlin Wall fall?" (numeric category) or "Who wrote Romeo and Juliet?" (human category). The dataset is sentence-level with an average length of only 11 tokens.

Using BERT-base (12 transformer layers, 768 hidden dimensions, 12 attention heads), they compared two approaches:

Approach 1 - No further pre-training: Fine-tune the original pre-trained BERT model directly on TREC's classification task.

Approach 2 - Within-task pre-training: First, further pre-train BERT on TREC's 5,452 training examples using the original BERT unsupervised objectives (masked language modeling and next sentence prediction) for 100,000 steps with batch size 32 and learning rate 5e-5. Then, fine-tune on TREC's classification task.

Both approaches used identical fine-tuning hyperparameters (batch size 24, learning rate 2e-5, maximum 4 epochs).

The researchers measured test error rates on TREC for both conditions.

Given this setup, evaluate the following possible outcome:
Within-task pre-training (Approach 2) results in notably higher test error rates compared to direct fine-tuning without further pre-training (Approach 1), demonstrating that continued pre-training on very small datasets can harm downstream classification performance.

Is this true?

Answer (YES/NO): YES